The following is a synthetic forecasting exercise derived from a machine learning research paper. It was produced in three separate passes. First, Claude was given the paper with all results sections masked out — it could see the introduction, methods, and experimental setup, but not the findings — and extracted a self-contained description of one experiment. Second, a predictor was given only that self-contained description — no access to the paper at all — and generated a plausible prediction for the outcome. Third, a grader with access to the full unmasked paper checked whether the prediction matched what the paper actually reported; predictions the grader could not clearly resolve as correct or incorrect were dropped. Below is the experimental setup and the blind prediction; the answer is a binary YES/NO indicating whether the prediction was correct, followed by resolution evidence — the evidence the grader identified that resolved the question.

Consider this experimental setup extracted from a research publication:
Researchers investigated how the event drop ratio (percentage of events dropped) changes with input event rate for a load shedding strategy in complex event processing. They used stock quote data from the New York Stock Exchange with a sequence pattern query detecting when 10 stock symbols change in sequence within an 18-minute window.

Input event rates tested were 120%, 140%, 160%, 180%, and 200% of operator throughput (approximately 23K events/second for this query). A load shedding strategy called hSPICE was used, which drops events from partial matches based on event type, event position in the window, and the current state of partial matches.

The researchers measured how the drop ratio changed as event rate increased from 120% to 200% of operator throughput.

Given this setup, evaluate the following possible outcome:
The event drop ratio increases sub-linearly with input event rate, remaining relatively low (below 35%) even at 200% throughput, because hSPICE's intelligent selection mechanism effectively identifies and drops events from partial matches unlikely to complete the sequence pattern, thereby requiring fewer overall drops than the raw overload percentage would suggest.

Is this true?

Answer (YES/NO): NO